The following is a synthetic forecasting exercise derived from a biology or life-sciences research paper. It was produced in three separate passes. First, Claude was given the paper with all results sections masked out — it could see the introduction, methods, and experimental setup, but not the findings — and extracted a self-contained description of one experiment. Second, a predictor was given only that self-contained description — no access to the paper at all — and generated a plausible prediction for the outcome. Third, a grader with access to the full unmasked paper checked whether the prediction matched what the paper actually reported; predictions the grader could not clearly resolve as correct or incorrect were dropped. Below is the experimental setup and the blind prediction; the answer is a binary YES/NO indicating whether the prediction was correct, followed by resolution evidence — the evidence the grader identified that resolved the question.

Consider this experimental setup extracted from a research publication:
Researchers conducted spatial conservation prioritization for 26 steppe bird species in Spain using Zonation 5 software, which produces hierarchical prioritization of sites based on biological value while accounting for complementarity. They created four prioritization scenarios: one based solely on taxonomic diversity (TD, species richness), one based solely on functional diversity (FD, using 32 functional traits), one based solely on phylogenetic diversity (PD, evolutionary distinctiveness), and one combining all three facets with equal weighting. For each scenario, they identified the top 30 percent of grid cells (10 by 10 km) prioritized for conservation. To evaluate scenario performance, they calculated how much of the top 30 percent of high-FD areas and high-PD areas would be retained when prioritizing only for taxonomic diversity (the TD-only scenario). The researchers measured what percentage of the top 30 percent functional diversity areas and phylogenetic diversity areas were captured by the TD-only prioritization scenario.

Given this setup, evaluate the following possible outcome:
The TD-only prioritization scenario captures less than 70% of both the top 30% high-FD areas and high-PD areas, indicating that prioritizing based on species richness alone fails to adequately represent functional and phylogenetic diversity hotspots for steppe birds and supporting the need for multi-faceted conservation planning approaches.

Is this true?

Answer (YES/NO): YES